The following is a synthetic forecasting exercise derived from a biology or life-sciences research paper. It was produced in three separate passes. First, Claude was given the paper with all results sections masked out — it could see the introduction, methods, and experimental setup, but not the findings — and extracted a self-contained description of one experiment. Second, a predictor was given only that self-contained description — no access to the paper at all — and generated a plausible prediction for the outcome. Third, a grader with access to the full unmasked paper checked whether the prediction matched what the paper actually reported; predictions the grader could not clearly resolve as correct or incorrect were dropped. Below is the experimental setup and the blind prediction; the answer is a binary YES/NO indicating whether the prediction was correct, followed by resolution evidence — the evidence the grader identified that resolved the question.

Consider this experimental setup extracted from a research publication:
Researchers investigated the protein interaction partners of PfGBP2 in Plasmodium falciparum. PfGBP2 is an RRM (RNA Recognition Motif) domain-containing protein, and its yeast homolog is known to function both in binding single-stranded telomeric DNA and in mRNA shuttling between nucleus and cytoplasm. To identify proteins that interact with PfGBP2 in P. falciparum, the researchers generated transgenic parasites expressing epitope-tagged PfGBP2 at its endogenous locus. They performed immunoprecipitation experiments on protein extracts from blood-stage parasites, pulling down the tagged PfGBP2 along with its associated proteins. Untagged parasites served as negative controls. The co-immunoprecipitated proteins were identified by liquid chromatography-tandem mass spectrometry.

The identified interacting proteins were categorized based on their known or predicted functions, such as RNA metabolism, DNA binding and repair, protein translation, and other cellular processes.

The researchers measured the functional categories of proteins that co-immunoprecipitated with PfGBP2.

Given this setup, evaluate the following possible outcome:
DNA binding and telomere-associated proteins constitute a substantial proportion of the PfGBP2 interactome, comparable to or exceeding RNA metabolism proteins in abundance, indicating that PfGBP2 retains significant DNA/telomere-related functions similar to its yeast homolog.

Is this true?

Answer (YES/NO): NO